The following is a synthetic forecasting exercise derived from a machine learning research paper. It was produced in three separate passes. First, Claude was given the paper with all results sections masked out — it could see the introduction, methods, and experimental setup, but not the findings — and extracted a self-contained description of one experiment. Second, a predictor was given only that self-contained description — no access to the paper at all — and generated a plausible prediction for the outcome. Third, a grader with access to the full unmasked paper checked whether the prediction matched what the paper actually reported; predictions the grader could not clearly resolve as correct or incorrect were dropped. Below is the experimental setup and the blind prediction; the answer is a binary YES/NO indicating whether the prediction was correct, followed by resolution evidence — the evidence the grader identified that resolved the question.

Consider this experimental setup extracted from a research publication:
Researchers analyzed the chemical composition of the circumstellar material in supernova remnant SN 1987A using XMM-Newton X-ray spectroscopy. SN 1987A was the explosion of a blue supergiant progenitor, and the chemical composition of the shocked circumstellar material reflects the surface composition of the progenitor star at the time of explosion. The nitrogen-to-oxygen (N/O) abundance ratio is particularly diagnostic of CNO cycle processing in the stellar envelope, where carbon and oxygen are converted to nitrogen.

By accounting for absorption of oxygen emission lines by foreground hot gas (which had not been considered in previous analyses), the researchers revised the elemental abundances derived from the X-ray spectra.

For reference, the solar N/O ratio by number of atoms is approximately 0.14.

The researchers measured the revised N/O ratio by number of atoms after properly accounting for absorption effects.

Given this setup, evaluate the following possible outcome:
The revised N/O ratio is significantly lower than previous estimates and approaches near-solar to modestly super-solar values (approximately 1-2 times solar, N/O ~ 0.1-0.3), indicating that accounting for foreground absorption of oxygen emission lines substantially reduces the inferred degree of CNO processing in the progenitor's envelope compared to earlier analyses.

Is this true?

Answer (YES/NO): NO